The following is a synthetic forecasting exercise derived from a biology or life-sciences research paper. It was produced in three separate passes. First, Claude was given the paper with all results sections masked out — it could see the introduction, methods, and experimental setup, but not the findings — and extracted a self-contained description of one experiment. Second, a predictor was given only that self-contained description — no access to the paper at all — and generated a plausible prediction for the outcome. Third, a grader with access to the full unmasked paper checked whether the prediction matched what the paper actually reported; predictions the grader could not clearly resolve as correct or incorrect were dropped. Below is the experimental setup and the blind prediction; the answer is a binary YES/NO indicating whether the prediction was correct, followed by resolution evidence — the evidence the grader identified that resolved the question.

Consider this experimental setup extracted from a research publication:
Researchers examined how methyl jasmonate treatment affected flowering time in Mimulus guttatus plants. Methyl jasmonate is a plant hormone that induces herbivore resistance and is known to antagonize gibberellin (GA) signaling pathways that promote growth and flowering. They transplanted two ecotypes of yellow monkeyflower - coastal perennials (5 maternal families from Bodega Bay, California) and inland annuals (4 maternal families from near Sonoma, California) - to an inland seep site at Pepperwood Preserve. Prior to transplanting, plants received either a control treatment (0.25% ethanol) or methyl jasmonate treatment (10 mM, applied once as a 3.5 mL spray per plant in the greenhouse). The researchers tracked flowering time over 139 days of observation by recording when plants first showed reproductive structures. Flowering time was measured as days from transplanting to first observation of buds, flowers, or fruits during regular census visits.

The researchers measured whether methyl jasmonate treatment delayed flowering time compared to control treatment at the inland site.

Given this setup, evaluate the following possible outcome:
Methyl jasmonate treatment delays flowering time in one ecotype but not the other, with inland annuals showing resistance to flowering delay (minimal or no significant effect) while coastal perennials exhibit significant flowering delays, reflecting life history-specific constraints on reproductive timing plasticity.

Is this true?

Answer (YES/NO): NO